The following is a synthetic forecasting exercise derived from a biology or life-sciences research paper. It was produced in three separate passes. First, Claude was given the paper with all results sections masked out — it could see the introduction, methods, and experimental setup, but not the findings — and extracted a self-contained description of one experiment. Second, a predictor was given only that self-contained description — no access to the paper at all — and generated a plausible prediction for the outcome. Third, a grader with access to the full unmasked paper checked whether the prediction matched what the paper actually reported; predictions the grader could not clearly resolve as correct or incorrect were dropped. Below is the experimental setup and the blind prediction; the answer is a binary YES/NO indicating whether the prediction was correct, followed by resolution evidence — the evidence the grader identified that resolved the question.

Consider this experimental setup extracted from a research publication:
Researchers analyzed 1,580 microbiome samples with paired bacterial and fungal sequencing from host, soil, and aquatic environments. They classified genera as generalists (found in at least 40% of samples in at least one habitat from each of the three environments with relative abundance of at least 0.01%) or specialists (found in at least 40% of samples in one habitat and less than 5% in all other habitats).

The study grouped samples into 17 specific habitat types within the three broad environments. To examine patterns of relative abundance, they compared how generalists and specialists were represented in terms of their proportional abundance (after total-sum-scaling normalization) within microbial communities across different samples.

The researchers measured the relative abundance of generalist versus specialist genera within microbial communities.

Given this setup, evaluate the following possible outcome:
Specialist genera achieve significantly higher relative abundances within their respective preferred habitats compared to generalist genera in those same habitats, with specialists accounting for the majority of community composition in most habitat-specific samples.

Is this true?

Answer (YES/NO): NO